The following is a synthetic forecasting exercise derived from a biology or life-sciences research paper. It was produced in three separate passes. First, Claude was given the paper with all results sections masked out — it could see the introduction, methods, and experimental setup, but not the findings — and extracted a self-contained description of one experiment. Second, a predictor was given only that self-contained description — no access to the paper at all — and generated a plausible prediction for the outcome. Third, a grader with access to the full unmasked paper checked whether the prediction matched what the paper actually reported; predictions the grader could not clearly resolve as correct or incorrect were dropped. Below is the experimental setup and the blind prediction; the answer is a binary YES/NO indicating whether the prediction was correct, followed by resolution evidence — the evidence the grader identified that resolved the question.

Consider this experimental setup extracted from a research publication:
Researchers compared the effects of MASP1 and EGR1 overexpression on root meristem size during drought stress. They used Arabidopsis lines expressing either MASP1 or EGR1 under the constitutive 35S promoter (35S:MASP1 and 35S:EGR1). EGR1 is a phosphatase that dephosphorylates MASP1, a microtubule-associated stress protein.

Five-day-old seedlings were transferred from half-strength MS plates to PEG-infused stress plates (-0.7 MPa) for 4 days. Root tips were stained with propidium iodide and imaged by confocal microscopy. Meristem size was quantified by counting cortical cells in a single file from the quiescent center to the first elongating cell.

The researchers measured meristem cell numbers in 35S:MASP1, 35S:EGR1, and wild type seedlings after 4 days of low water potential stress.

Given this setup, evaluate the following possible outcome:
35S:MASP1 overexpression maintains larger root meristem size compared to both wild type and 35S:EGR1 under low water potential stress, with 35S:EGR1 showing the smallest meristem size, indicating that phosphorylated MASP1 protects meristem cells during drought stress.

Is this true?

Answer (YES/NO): YES